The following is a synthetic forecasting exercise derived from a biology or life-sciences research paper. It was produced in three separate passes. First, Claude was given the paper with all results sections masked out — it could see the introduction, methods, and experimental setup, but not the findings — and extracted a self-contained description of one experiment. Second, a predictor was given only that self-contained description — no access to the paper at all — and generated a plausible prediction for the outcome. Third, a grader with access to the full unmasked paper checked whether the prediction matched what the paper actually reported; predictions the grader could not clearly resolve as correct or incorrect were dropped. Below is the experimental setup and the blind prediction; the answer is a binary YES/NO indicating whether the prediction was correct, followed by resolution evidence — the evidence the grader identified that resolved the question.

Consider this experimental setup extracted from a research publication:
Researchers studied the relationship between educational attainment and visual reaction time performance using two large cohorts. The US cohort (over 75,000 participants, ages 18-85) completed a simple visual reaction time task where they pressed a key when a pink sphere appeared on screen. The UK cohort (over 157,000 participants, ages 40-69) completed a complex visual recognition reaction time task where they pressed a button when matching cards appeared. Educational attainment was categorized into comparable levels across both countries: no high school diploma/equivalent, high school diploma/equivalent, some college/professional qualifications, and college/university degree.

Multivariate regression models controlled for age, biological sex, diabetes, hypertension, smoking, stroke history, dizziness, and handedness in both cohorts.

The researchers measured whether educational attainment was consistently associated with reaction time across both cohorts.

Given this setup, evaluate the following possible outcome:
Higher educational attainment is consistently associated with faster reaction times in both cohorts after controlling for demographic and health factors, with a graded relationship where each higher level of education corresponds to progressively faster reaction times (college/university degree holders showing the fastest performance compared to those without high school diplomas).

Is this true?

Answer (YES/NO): YES